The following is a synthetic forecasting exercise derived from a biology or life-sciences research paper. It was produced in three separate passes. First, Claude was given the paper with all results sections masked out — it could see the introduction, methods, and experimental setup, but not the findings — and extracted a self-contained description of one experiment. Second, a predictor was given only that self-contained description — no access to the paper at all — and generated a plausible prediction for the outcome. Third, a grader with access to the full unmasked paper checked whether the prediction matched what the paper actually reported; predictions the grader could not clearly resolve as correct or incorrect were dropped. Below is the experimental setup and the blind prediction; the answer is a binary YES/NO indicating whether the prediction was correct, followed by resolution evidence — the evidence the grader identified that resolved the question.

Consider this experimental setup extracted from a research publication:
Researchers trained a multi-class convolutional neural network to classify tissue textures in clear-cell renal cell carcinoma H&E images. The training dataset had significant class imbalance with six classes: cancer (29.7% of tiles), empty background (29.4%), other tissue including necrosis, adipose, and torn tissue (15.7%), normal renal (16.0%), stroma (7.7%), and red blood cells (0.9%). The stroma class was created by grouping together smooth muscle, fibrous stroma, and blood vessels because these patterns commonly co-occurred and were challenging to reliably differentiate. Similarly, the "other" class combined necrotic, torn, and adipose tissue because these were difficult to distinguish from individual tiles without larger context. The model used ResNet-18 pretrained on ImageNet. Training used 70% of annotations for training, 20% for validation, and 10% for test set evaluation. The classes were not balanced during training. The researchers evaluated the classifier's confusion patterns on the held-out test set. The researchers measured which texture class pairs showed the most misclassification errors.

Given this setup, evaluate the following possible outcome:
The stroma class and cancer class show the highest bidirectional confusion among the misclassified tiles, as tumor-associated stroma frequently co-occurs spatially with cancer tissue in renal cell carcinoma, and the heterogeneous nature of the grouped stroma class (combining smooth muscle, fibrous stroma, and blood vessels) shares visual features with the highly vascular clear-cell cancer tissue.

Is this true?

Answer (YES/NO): NO